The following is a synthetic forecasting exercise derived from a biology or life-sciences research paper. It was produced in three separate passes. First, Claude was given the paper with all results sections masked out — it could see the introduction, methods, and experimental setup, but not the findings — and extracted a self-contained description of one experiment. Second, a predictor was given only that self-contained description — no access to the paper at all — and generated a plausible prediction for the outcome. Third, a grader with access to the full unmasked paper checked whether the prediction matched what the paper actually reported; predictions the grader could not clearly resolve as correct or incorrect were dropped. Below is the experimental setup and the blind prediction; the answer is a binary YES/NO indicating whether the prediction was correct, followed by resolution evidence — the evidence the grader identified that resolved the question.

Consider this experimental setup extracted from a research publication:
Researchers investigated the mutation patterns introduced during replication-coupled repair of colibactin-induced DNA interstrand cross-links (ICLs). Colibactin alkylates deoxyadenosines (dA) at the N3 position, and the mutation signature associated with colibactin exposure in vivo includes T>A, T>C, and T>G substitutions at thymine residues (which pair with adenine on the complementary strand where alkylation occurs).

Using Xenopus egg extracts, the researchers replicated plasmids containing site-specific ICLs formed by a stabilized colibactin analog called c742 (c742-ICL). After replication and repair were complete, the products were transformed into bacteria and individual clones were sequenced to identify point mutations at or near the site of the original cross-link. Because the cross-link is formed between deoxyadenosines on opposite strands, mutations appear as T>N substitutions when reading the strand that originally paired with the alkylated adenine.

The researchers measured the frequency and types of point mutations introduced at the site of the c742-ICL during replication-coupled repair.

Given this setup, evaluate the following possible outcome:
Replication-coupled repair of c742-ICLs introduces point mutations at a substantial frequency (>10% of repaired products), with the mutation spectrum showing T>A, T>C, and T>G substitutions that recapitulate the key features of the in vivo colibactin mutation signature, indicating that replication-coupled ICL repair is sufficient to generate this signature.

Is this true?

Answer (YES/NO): NO